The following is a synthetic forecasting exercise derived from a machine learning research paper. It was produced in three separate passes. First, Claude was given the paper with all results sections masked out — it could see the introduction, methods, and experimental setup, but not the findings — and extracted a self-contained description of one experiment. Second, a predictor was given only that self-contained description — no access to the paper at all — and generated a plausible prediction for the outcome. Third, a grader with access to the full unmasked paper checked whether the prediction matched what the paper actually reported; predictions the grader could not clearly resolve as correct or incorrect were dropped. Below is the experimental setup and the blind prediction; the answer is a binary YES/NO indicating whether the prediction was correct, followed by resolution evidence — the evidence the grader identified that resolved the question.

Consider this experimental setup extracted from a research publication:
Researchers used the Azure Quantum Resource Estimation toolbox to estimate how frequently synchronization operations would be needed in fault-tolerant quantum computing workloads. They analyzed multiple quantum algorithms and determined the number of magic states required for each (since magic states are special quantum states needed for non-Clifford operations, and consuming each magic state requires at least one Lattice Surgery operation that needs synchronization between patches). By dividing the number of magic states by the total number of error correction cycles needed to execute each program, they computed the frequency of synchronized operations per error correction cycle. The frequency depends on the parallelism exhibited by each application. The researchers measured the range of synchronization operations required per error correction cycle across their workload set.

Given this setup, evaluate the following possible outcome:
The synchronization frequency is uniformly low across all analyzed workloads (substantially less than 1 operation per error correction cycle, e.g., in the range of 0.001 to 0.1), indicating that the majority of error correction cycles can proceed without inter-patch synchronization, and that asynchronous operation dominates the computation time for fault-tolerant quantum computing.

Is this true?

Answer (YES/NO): NO